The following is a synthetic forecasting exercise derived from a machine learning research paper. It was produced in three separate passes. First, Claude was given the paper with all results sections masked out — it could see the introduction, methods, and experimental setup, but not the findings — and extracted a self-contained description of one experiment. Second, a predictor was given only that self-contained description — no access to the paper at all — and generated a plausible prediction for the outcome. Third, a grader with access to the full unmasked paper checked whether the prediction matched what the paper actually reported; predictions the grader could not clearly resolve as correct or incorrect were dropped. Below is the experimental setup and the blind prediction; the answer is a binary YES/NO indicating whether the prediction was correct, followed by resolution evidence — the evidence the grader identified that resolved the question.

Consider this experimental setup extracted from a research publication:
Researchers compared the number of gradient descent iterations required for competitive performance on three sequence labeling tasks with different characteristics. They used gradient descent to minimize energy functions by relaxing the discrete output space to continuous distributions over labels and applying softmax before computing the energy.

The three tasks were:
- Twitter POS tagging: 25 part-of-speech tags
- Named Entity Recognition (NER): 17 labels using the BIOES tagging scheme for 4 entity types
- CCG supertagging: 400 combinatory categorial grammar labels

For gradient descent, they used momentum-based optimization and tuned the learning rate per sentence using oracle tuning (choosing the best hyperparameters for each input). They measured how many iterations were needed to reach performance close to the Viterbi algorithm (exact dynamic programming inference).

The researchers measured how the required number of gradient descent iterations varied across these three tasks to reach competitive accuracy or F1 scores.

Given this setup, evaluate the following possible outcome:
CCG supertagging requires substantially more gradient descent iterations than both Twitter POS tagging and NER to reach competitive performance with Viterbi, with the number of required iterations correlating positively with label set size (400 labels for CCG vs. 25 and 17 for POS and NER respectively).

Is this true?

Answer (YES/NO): NO